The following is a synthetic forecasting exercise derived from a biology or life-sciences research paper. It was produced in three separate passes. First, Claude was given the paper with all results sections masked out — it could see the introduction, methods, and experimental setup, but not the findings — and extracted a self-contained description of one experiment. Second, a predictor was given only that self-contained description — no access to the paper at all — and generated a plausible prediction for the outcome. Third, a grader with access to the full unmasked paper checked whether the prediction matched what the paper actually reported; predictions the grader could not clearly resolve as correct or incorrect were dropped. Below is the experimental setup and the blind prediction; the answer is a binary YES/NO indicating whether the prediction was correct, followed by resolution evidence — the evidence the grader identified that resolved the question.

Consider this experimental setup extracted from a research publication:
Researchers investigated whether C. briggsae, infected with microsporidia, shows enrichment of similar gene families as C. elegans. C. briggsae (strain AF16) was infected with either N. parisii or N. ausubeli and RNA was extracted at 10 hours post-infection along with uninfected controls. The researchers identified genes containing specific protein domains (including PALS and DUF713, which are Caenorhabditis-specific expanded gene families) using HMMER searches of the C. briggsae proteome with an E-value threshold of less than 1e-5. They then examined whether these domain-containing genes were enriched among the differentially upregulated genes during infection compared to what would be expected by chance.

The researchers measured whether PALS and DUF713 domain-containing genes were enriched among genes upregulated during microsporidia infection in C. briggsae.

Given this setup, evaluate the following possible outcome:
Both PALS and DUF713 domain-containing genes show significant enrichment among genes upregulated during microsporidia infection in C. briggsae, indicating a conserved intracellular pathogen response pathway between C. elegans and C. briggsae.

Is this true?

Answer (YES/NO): YES